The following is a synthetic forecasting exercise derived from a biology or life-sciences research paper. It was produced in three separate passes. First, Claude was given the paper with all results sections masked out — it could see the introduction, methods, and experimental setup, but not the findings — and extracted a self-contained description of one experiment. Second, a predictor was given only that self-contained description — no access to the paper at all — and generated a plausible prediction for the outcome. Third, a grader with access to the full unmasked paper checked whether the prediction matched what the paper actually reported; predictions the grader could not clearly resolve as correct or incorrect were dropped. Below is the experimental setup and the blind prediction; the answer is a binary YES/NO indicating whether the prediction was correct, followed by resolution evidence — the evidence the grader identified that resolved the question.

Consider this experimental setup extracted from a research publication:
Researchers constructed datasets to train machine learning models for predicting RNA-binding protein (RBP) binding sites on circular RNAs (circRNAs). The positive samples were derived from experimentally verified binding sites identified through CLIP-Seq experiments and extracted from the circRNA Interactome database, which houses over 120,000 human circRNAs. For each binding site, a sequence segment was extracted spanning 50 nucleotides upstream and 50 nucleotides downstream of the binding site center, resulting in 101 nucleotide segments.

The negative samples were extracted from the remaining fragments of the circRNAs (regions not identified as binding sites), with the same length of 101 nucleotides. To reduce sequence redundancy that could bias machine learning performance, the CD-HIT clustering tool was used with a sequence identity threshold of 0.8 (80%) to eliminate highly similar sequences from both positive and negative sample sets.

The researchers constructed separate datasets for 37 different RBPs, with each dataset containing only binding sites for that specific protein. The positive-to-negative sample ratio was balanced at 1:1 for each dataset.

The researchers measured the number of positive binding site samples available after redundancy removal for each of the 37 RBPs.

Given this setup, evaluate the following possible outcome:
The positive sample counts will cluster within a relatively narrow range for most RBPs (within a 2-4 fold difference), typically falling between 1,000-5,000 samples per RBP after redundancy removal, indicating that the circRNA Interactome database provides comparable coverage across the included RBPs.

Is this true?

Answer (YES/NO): NO